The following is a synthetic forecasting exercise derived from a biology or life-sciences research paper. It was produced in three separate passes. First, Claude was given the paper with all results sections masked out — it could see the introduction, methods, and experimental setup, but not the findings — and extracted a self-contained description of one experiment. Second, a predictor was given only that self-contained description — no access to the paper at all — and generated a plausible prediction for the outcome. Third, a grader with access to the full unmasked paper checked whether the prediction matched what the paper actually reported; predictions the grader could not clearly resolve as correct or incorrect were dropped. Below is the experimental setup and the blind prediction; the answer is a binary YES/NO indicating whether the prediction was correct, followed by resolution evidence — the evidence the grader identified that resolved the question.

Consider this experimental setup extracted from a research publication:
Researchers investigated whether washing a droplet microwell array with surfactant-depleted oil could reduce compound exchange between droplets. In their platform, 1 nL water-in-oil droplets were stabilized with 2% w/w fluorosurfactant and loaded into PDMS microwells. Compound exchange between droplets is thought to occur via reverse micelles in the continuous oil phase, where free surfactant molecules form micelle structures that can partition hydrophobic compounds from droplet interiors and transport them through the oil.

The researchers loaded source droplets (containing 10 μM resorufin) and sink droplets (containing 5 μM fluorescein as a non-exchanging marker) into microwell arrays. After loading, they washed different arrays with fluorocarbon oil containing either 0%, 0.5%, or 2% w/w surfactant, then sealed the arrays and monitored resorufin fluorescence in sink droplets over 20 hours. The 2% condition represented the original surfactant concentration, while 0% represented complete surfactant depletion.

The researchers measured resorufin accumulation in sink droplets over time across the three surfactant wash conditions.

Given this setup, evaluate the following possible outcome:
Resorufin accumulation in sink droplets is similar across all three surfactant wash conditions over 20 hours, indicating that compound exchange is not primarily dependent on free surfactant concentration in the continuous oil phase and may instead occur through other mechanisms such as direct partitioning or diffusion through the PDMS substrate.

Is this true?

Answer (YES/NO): NO